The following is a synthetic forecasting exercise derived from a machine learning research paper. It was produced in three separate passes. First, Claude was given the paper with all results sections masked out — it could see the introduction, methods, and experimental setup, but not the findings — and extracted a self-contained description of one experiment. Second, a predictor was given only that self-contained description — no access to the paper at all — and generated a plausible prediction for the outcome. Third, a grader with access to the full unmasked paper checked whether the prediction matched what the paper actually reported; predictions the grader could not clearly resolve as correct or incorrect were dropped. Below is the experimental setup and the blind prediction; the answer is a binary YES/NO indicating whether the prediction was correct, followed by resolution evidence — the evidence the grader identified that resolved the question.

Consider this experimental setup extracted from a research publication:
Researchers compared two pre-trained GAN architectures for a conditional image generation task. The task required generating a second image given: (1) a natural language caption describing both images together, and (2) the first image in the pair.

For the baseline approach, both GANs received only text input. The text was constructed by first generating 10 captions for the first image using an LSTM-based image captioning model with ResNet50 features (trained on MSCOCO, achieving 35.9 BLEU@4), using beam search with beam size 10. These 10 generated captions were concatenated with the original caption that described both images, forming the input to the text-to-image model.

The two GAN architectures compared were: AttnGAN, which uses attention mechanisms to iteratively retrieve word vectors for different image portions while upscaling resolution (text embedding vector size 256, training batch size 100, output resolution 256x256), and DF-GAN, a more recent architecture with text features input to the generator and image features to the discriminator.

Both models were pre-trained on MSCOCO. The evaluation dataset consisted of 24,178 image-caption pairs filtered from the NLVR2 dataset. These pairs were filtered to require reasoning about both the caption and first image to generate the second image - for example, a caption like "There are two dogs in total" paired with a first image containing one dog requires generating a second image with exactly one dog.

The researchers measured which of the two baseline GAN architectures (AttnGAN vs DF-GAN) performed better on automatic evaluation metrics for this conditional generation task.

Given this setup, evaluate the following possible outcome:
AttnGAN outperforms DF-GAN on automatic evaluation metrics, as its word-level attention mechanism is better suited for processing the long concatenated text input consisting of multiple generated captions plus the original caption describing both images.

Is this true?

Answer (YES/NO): NO